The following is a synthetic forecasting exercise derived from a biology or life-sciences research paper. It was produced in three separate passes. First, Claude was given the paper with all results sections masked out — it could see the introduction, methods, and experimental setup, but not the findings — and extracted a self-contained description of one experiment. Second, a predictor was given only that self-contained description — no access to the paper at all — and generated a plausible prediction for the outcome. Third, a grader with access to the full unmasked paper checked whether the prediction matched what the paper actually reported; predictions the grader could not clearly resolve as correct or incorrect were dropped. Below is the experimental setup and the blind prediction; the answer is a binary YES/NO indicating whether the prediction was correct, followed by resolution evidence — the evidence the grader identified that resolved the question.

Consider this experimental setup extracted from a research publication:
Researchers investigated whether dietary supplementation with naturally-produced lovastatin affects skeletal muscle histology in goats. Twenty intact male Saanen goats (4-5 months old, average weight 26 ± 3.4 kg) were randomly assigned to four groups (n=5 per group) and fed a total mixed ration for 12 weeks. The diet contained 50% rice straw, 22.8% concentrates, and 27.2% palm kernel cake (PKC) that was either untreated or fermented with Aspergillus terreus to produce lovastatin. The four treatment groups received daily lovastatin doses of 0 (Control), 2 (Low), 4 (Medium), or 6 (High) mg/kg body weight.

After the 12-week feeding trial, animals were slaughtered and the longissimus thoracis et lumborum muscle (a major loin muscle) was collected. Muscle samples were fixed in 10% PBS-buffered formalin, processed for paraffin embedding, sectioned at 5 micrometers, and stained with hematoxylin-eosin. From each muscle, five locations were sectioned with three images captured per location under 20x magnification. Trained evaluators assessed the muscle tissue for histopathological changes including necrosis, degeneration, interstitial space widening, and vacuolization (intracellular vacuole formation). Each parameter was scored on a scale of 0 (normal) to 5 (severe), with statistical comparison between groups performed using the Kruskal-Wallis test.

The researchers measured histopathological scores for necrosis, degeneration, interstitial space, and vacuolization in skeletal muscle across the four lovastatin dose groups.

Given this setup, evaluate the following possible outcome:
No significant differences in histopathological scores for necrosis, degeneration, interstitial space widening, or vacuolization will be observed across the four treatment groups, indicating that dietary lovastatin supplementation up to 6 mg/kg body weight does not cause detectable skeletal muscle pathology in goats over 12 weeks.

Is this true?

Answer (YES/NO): NO